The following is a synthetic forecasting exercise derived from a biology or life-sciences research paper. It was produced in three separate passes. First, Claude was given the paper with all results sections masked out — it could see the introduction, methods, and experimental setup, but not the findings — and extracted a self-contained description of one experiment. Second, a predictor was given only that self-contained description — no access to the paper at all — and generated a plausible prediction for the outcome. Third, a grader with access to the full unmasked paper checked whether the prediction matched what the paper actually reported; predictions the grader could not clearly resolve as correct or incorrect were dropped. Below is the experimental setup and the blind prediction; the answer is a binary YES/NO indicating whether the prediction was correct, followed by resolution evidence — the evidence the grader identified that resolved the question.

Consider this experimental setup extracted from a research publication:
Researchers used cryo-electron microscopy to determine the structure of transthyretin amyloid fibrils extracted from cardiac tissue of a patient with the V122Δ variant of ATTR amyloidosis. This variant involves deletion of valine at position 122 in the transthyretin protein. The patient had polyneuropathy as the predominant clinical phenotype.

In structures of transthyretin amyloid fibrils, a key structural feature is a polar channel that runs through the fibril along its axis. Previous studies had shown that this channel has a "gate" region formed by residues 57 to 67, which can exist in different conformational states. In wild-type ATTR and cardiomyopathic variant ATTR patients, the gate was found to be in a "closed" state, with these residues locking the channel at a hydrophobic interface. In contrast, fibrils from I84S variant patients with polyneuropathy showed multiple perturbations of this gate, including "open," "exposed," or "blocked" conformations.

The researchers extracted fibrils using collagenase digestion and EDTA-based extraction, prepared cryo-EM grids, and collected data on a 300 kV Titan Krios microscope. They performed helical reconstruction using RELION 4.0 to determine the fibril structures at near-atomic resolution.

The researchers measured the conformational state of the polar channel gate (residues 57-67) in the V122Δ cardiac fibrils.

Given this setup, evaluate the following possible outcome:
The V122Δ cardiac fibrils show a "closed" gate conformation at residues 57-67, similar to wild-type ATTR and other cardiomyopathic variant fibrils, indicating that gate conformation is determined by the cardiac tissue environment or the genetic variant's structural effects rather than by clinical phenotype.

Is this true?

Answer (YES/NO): YES